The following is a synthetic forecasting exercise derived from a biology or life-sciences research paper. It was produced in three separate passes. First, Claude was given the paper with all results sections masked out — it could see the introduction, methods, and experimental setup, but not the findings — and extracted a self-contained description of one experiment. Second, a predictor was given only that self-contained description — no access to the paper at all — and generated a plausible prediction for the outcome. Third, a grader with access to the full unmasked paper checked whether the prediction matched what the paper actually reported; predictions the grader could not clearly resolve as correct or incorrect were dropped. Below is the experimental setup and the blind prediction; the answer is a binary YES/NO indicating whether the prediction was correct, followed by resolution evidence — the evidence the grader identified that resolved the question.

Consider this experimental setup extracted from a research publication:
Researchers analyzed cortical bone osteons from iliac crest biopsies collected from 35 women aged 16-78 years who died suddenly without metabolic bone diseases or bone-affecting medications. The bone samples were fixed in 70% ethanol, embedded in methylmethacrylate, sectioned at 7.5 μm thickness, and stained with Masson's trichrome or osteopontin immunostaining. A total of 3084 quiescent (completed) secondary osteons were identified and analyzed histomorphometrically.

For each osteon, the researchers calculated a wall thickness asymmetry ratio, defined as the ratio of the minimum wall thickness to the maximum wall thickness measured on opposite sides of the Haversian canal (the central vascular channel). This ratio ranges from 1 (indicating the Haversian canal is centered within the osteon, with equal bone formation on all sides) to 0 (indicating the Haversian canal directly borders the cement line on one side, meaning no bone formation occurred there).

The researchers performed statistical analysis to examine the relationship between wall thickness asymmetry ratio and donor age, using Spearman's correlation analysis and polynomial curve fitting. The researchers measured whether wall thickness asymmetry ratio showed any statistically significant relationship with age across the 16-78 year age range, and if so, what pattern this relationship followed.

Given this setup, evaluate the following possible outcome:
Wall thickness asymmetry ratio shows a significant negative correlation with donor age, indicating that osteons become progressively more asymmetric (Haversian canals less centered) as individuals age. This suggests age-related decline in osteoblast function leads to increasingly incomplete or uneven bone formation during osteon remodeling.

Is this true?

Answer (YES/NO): NO